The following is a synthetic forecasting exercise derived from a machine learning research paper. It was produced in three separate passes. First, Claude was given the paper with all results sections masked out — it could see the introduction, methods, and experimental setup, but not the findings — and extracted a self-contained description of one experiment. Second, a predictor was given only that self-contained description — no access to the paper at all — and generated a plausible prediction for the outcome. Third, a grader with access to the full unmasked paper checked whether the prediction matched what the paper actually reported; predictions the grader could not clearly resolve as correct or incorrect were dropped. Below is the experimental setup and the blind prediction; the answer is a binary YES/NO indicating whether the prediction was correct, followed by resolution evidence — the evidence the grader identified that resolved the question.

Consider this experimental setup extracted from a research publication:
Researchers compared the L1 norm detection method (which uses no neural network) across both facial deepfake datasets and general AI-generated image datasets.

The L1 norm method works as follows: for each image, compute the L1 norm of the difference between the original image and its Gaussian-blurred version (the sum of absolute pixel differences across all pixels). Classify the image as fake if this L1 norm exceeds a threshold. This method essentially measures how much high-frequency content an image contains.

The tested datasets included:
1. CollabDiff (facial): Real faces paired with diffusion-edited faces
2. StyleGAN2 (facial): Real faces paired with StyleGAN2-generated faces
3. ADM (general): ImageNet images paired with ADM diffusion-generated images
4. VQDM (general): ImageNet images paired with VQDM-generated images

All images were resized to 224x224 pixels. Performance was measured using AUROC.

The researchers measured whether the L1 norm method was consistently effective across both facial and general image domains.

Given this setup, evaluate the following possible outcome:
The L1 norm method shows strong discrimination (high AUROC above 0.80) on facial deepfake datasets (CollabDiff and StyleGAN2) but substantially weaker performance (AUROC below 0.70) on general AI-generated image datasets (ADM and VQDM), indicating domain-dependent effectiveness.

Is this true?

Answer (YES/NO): NO